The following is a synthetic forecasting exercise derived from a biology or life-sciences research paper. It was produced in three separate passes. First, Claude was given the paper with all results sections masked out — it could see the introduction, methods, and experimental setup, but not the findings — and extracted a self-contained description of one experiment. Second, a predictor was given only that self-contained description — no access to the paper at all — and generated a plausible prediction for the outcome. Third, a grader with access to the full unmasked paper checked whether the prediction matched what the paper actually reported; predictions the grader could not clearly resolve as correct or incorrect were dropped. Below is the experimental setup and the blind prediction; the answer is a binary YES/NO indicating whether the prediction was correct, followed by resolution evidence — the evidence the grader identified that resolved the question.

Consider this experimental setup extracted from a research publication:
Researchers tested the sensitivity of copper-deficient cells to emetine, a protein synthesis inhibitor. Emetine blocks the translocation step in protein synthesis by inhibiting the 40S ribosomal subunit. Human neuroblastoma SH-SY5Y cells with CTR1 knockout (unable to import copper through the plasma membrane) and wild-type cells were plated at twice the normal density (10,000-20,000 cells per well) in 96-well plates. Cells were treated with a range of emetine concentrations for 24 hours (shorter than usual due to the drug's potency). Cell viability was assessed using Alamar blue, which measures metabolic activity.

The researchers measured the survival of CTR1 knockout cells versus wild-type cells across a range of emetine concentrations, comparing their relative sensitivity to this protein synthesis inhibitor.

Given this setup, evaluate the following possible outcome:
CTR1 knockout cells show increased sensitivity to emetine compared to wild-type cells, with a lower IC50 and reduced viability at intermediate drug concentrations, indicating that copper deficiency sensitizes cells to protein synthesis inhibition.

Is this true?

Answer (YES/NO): YES